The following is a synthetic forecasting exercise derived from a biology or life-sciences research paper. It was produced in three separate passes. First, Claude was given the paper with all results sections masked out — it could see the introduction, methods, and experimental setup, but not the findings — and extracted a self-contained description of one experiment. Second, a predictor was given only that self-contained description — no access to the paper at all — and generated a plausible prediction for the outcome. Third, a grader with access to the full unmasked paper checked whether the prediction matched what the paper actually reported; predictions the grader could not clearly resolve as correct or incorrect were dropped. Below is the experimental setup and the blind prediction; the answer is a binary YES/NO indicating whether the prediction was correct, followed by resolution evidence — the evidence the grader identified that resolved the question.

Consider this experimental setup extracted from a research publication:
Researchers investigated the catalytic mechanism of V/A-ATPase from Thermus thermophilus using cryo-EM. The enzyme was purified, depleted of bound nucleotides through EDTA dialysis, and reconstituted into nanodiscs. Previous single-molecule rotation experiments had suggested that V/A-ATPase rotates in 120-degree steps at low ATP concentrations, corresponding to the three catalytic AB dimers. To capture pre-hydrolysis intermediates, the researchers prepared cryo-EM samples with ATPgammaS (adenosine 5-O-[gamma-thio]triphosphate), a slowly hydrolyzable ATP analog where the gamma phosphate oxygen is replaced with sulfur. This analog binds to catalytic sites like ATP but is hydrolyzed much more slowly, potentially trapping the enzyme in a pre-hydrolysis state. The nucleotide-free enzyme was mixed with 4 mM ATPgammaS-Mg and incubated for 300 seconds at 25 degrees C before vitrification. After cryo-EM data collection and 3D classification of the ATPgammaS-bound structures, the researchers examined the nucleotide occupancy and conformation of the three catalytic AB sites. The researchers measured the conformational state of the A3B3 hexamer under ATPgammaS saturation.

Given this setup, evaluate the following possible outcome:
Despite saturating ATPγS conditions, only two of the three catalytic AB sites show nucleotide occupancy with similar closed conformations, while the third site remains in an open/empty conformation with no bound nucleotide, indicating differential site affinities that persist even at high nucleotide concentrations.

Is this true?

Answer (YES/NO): NO